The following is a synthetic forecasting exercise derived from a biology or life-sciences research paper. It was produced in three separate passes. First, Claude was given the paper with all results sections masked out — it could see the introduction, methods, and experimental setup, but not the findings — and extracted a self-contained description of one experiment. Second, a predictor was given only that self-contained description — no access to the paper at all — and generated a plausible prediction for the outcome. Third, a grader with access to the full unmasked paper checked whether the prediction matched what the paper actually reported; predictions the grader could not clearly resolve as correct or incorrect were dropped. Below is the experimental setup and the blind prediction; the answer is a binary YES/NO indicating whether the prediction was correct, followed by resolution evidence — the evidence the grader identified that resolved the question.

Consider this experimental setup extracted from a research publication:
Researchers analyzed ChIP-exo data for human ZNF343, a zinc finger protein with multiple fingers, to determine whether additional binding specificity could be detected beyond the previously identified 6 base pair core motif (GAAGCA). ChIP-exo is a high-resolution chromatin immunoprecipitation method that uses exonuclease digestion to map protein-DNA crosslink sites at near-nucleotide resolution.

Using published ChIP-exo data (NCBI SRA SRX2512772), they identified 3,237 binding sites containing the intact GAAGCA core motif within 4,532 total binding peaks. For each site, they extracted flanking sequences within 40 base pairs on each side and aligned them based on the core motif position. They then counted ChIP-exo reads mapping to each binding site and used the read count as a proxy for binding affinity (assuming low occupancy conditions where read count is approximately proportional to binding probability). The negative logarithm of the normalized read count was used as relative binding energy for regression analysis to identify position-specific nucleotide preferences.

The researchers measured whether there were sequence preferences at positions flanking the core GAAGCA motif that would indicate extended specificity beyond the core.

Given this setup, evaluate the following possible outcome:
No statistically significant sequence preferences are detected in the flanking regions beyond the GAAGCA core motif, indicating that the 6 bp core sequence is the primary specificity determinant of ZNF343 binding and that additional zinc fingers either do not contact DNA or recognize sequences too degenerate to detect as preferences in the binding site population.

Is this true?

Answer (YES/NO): NO